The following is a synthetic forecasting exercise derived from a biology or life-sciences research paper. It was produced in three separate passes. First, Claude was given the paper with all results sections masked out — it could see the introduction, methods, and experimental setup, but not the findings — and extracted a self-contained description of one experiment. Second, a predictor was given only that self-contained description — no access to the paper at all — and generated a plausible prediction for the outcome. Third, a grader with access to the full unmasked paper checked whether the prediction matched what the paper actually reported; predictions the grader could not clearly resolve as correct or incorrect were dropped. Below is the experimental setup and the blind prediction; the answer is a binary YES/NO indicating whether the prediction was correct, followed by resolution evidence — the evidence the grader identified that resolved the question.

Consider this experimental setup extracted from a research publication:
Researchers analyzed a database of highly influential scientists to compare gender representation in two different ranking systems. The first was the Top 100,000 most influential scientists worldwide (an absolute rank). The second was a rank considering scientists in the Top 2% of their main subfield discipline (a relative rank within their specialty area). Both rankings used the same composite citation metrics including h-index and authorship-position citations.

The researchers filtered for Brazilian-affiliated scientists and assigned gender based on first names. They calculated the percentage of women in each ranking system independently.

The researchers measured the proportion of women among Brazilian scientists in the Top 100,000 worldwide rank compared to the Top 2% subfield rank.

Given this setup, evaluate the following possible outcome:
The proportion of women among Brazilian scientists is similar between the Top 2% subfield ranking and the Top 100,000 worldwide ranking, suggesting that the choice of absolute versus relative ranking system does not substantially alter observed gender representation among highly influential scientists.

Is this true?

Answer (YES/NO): NO